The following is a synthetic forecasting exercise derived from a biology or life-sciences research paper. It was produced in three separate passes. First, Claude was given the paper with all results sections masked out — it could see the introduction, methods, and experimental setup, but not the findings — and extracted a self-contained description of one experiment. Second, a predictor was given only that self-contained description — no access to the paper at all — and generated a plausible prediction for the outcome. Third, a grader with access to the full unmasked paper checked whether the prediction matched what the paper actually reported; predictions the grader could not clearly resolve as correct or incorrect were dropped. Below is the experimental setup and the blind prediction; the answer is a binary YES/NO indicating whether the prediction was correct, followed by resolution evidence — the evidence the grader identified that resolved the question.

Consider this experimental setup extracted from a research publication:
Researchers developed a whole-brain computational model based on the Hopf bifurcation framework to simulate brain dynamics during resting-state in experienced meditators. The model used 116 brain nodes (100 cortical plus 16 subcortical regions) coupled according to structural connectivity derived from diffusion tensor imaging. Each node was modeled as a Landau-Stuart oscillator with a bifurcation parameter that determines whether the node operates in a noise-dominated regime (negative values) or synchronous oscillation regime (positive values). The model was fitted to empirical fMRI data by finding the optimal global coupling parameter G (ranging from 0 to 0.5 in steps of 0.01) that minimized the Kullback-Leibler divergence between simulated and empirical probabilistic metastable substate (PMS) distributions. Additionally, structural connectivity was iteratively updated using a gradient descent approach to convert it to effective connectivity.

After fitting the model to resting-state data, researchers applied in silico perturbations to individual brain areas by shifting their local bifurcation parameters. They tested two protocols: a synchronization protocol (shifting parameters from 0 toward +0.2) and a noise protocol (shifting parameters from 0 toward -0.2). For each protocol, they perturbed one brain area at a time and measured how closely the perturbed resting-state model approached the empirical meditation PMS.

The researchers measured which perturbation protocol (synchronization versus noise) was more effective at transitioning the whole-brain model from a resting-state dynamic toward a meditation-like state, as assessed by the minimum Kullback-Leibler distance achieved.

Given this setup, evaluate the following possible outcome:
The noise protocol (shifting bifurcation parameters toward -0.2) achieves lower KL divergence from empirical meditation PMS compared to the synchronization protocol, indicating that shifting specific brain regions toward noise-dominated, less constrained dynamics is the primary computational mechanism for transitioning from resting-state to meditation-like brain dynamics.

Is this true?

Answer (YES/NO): NO